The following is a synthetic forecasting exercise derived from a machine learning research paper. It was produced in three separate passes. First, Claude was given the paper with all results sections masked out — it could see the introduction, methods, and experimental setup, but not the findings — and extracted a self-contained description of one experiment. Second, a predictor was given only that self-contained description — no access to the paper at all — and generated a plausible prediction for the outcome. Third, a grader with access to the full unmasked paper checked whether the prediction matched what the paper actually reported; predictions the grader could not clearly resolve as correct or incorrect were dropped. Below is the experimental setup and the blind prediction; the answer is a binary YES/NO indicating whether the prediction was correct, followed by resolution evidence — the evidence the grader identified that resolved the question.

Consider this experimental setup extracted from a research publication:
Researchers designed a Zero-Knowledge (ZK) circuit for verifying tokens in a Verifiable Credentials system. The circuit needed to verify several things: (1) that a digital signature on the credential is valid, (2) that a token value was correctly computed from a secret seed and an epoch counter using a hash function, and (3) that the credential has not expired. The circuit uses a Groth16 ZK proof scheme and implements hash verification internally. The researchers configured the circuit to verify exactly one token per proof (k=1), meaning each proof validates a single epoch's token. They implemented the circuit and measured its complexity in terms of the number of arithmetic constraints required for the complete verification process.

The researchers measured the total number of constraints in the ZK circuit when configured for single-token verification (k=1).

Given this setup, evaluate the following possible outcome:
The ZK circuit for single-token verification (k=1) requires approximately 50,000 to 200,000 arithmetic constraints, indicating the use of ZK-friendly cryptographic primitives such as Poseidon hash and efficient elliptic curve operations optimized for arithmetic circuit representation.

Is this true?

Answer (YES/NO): NO